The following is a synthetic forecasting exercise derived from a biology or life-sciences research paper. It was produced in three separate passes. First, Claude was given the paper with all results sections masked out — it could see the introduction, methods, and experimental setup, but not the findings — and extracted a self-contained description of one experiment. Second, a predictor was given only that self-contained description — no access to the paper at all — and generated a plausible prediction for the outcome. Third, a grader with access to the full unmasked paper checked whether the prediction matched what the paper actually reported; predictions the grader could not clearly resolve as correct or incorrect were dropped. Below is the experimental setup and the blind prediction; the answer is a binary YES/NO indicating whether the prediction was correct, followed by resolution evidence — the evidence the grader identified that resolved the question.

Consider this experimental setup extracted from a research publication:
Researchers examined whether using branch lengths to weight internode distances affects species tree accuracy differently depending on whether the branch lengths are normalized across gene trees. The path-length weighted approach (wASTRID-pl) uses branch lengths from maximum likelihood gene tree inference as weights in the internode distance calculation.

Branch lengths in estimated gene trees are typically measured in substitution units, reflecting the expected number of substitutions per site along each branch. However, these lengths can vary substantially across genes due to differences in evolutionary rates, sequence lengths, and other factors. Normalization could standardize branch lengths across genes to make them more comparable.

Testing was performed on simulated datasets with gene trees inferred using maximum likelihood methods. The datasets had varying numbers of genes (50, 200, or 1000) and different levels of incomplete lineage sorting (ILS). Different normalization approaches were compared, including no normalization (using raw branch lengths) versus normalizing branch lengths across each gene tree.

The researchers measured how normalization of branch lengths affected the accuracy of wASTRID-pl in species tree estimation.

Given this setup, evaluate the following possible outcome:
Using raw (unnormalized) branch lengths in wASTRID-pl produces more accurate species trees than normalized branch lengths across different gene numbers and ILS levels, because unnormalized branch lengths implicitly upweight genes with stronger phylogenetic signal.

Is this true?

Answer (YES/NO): NO